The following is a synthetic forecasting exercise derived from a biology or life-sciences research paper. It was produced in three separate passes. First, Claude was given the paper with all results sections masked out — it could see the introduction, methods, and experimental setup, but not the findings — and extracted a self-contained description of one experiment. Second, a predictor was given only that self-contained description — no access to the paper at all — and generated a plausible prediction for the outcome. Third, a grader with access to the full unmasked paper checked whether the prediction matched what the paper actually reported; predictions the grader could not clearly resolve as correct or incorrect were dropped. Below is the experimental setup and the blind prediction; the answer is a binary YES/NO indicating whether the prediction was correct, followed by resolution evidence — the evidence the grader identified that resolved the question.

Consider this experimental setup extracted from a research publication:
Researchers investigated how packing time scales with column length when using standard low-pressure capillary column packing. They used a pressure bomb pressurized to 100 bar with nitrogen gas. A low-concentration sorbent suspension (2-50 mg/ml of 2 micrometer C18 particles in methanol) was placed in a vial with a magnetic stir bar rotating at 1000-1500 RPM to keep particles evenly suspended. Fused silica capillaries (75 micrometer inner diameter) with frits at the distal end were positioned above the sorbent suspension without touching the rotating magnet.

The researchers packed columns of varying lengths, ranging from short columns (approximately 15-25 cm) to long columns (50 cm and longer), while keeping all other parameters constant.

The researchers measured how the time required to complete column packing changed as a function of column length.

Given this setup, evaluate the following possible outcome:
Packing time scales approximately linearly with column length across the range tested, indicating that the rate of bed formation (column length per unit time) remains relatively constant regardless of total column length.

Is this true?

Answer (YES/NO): NO